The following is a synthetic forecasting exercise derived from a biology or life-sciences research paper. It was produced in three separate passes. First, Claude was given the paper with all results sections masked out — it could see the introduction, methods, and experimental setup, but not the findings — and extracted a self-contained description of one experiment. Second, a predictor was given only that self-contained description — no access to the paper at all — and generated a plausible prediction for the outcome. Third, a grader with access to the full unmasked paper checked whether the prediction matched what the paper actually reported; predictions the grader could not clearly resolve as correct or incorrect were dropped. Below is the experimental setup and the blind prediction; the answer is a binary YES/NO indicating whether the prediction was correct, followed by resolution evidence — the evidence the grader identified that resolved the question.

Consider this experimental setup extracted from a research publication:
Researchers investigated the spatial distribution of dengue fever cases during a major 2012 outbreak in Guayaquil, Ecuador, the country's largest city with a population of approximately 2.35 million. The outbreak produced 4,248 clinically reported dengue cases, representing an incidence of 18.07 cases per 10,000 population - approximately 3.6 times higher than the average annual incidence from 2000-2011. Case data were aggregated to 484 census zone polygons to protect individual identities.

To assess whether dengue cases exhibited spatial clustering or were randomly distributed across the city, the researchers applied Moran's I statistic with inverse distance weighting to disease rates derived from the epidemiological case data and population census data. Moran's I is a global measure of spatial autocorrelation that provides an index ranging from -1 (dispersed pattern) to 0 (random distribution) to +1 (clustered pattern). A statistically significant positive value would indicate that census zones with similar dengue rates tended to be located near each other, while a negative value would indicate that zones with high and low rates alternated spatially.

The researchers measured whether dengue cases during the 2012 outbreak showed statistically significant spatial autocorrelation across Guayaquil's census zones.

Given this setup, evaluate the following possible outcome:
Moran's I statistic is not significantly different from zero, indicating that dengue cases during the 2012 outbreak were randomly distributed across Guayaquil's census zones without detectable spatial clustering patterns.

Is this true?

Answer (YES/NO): NO